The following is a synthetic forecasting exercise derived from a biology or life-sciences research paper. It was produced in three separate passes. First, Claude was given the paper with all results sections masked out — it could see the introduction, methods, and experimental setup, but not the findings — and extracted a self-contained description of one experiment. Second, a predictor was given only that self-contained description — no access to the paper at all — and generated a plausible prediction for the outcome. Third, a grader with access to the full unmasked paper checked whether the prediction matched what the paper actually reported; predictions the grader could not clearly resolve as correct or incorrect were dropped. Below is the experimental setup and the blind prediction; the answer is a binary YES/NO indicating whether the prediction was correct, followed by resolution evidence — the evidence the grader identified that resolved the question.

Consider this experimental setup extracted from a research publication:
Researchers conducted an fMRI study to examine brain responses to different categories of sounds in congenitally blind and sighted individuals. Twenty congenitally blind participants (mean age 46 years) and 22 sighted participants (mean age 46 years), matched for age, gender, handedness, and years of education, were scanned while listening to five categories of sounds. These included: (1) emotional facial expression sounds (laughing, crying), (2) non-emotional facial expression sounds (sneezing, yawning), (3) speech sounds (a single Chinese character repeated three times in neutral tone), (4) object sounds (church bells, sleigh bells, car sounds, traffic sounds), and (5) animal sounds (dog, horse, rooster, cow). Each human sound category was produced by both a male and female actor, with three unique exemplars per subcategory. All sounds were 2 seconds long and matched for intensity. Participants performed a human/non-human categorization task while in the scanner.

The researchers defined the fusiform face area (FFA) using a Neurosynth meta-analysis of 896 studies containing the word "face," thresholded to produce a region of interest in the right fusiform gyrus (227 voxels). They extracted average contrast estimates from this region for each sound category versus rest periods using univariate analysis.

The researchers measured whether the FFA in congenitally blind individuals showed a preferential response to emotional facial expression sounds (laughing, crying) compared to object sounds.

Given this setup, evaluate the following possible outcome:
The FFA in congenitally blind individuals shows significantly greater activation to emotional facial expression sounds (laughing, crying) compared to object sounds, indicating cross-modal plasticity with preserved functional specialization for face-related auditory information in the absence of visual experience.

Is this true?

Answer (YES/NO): YES